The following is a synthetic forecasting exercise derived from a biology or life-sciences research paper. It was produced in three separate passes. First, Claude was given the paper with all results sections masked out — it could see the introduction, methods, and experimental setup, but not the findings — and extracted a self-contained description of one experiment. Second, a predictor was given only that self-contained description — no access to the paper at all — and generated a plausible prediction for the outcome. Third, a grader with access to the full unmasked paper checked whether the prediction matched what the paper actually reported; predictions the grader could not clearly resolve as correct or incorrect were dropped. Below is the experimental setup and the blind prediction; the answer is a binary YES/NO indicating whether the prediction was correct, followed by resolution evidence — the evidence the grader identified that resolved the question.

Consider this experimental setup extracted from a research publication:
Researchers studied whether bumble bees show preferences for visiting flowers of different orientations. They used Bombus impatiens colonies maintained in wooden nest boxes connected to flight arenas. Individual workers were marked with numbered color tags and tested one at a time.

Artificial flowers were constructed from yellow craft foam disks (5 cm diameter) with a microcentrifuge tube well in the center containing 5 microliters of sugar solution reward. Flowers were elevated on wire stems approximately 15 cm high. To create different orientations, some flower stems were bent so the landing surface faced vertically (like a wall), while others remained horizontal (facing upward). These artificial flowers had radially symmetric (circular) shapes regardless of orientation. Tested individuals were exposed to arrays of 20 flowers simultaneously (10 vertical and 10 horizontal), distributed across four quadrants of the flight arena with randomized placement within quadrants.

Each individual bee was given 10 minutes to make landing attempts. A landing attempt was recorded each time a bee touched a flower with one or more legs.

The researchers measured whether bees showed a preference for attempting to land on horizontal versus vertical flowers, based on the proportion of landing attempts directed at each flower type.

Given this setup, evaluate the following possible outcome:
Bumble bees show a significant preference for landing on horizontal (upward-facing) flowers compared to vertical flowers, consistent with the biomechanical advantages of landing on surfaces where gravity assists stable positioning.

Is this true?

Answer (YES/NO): NO